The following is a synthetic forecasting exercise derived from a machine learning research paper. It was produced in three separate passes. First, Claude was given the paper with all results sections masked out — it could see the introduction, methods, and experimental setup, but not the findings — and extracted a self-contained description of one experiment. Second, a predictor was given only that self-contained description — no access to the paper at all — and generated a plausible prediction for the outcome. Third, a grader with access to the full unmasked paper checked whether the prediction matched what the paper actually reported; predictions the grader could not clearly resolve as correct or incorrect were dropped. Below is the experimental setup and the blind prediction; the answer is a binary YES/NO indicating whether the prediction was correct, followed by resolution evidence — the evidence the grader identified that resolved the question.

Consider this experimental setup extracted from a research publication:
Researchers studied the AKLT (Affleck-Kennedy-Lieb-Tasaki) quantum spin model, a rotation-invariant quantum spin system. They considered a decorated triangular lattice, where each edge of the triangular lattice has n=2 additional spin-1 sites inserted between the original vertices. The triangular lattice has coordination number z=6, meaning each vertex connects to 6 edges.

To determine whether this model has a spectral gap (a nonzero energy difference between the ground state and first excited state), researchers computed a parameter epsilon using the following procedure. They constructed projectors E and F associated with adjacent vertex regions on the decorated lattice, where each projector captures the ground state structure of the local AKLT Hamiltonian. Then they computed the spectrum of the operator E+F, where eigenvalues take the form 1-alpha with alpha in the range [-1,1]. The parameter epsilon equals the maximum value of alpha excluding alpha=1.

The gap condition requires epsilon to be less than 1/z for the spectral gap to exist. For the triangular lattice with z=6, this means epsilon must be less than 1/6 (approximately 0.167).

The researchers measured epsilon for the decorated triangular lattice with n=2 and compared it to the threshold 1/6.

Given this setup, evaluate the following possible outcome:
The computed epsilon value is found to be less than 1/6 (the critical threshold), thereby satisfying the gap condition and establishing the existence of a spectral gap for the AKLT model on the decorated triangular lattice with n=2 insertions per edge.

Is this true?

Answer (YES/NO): YES